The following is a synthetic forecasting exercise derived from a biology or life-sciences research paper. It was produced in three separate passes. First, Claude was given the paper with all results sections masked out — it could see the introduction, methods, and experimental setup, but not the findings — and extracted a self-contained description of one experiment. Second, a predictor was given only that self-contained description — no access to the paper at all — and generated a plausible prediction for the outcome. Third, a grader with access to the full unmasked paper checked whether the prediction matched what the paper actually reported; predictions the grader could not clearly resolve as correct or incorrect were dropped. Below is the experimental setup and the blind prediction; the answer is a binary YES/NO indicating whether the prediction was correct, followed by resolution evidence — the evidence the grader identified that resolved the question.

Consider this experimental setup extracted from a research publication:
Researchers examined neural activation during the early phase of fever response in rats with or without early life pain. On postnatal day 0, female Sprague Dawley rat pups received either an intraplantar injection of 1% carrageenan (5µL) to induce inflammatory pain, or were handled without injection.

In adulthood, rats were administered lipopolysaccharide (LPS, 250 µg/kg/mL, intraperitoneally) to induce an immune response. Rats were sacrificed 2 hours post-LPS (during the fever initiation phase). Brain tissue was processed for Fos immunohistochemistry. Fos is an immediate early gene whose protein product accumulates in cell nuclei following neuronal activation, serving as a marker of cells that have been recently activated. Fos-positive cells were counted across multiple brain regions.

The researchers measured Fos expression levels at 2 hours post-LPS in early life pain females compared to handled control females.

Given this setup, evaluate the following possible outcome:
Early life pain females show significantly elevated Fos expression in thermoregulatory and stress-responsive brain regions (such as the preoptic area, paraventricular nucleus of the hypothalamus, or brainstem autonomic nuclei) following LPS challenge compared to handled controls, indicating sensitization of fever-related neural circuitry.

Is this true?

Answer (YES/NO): NO